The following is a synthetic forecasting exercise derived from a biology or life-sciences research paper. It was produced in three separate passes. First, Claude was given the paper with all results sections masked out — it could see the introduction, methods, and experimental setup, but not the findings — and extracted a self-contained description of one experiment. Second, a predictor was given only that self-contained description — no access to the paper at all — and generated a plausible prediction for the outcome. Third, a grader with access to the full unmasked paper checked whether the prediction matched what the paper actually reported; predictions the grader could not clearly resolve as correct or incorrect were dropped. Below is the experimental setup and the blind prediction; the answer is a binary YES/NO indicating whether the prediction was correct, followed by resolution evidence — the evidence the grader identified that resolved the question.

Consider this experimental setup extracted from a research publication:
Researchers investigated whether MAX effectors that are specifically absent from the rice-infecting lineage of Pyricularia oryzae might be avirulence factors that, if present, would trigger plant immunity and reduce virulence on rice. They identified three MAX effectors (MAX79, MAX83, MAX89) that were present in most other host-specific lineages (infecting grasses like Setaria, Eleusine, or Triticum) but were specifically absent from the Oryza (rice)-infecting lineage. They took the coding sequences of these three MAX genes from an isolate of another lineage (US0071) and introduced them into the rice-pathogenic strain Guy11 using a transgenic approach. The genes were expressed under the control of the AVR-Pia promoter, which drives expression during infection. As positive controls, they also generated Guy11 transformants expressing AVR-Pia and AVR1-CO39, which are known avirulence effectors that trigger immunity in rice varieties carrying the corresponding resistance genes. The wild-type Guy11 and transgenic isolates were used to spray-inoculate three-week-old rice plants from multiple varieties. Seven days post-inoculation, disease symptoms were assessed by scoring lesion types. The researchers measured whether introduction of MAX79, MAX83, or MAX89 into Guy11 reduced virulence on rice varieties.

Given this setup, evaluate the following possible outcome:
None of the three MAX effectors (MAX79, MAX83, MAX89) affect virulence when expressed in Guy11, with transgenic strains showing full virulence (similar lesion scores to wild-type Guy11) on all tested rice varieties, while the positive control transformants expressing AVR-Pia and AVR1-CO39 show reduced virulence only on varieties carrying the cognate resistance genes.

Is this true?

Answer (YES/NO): YES